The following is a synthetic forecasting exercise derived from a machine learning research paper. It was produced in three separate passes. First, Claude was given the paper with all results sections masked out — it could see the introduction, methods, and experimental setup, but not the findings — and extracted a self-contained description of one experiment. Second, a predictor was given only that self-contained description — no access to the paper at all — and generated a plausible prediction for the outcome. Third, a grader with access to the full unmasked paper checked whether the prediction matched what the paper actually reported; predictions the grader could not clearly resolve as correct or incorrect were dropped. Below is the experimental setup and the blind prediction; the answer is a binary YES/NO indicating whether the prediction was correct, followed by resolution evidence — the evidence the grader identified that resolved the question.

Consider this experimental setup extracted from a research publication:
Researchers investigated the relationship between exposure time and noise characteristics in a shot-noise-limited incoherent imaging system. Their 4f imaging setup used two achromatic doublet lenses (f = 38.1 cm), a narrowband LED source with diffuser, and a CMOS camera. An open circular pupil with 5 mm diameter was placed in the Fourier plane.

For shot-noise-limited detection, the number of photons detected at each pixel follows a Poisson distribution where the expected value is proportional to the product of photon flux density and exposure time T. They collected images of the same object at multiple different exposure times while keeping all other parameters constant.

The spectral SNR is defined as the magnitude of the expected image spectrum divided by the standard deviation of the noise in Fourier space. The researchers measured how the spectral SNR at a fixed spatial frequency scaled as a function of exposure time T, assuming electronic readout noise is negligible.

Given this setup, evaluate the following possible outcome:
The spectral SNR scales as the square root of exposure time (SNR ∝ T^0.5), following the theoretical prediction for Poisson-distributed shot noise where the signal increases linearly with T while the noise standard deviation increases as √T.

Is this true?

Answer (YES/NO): YES